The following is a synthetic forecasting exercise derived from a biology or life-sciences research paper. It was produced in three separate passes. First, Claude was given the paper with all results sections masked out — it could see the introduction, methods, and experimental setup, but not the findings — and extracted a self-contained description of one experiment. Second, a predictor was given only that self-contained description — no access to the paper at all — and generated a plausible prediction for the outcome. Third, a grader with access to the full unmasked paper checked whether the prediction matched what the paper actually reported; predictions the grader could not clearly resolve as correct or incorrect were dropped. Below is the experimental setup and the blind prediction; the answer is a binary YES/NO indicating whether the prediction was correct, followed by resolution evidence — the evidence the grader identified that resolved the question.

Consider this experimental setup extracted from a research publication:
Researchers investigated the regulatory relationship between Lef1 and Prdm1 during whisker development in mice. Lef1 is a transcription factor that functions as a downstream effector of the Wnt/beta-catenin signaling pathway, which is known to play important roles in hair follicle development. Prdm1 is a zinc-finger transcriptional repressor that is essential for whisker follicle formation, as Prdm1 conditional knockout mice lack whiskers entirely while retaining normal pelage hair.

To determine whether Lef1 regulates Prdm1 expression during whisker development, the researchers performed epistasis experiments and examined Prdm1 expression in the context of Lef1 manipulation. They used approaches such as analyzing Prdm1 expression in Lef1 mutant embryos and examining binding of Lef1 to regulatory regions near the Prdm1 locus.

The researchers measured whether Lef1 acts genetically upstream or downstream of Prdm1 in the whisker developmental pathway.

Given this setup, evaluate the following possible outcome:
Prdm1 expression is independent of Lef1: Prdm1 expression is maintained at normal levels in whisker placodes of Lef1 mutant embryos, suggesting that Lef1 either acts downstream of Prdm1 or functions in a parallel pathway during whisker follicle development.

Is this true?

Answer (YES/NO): NO